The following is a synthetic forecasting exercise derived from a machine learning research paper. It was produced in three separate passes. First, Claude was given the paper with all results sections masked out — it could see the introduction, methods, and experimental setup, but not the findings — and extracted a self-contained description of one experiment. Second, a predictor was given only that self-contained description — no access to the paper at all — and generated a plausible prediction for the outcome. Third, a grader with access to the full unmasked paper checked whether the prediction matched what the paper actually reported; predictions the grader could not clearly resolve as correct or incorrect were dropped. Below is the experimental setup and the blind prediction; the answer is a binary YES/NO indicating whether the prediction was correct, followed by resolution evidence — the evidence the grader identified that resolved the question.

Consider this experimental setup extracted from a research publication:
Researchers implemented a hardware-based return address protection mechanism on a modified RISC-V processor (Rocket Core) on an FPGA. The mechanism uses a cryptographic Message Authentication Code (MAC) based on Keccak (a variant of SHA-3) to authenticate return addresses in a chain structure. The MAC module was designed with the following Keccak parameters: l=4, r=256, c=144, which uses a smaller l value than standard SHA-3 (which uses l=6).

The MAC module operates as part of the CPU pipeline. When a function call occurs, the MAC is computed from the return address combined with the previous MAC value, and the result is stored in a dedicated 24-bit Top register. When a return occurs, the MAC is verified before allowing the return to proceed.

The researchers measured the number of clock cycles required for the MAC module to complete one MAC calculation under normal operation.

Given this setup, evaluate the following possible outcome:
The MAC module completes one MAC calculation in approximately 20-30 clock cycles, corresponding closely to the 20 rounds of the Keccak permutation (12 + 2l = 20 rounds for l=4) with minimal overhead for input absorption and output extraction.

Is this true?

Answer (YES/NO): YES